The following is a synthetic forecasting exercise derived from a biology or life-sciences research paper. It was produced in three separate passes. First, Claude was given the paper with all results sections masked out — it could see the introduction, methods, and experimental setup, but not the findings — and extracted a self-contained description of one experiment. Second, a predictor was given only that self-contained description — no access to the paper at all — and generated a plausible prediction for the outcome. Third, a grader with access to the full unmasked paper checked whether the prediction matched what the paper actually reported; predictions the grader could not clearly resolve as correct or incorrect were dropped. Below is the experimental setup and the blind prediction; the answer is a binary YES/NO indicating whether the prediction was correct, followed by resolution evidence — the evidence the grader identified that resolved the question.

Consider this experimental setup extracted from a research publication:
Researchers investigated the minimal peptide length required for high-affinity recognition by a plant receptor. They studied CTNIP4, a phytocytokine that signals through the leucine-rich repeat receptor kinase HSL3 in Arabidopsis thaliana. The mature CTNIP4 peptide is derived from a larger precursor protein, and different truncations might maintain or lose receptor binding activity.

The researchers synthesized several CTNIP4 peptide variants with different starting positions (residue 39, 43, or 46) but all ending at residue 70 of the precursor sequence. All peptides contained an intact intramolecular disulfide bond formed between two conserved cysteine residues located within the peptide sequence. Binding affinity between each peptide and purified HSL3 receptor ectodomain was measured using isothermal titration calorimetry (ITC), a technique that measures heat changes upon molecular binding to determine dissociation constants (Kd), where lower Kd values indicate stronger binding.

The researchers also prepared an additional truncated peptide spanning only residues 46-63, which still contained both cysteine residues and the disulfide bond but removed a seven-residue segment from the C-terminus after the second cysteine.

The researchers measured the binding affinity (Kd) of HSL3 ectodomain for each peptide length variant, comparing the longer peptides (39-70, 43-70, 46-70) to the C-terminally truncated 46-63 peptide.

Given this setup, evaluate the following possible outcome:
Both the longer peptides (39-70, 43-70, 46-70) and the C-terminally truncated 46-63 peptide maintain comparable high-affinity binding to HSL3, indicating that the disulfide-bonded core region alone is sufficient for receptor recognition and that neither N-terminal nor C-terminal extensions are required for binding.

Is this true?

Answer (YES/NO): NO